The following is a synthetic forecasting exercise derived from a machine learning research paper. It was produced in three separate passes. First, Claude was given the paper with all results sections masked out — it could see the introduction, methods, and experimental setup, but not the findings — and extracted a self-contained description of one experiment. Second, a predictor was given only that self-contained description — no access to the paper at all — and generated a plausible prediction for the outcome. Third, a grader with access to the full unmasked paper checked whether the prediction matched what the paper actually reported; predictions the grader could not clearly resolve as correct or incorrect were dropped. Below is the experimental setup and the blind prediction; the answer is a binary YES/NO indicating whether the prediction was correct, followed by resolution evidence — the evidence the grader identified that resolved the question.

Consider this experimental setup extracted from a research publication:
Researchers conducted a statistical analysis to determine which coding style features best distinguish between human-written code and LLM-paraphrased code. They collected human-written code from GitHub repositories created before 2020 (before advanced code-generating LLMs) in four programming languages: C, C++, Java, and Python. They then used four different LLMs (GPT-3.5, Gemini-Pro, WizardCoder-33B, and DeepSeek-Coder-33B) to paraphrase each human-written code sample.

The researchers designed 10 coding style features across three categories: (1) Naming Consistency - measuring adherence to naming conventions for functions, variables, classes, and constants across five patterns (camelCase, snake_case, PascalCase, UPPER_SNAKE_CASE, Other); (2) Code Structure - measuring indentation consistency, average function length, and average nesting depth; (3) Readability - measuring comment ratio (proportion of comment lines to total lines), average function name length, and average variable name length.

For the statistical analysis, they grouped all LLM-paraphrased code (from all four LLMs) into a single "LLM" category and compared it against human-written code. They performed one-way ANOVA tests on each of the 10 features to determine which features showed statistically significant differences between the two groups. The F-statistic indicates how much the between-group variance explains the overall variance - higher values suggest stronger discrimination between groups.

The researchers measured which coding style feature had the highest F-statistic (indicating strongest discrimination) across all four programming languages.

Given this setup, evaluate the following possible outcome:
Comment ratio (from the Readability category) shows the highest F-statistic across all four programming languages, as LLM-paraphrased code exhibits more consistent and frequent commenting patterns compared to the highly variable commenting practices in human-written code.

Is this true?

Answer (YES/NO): YES